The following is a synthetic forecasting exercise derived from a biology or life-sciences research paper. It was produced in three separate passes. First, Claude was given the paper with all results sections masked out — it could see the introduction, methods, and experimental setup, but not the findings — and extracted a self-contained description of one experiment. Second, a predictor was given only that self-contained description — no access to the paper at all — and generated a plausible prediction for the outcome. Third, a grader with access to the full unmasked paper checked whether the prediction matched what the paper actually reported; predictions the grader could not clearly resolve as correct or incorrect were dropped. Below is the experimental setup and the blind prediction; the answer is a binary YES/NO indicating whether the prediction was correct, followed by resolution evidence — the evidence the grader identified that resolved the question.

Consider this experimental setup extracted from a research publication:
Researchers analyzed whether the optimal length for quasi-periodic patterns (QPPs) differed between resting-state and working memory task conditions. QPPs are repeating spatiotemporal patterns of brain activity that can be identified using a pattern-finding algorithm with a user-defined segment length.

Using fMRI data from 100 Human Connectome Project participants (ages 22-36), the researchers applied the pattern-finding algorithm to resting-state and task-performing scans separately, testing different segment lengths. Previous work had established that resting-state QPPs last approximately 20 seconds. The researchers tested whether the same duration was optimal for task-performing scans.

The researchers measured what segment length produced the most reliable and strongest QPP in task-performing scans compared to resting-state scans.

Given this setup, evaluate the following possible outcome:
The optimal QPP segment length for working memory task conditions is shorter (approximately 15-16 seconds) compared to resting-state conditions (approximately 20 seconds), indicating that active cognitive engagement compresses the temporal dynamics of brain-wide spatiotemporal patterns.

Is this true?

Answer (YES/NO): NO